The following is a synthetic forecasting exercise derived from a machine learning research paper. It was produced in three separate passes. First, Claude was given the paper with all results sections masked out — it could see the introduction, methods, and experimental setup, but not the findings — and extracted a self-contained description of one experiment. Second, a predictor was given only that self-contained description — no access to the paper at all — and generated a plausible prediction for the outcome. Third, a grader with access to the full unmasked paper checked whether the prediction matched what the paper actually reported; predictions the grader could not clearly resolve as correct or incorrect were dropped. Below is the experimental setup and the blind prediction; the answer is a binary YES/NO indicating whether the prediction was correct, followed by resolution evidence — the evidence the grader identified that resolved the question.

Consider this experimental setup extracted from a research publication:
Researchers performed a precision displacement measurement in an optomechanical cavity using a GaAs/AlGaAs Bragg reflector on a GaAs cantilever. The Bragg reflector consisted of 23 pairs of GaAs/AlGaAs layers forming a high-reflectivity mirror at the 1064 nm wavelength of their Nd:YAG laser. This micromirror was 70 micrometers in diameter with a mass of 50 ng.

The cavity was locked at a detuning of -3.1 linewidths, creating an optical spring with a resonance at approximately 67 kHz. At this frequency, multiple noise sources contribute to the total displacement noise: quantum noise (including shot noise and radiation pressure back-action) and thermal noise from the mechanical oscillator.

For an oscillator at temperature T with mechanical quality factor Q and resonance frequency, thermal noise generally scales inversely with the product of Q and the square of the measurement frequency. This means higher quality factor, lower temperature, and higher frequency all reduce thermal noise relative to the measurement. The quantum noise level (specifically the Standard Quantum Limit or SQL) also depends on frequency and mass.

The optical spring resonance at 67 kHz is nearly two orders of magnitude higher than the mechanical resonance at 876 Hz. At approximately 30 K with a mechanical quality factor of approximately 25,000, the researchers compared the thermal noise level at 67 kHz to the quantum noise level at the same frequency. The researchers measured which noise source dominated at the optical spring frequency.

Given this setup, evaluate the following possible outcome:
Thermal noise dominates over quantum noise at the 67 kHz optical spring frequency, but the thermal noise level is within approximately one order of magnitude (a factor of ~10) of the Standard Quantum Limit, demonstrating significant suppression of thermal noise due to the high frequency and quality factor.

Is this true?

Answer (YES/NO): NO